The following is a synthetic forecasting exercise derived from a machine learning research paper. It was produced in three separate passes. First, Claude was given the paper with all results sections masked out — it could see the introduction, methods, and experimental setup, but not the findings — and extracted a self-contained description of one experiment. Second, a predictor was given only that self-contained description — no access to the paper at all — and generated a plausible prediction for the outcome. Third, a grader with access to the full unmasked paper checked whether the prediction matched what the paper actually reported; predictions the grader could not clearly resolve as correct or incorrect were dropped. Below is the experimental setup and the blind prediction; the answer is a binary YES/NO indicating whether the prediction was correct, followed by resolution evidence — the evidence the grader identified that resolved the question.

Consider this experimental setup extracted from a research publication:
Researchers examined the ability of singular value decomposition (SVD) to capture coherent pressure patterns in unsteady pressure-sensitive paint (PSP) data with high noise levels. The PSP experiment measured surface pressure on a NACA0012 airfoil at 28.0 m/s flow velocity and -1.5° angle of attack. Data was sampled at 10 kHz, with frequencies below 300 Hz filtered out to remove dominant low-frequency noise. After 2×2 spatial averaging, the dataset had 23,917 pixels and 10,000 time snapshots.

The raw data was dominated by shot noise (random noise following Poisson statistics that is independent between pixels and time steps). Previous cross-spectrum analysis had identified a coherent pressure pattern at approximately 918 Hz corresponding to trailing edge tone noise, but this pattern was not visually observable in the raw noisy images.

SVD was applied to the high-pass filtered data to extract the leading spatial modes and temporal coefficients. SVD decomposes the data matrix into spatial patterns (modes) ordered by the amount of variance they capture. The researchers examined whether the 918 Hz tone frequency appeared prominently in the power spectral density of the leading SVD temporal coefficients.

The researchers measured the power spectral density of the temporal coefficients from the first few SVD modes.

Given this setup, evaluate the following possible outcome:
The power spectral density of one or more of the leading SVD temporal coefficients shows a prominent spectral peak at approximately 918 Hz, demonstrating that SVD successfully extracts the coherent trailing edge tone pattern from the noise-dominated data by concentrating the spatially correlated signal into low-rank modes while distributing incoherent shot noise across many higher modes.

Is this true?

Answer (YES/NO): YES